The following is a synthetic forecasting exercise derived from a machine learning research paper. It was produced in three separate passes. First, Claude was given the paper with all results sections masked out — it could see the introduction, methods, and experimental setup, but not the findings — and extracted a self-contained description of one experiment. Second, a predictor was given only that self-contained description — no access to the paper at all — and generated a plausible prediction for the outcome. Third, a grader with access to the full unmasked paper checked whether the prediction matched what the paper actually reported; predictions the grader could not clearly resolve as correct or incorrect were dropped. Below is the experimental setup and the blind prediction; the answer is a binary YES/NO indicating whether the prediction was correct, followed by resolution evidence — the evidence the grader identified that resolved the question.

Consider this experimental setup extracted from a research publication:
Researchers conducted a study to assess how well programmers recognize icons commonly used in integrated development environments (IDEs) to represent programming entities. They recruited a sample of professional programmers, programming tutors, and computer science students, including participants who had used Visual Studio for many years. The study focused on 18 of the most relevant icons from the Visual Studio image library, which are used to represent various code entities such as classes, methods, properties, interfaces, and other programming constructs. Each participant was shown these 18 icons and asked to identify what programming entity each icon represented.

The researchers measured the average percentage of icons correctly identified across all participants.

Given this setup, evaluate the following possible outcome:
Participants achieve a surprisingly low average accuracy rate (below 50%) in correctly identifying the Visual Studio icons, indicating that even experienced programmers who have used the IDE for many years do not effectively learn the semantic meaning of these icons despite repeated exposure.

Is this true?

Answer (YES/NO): NO